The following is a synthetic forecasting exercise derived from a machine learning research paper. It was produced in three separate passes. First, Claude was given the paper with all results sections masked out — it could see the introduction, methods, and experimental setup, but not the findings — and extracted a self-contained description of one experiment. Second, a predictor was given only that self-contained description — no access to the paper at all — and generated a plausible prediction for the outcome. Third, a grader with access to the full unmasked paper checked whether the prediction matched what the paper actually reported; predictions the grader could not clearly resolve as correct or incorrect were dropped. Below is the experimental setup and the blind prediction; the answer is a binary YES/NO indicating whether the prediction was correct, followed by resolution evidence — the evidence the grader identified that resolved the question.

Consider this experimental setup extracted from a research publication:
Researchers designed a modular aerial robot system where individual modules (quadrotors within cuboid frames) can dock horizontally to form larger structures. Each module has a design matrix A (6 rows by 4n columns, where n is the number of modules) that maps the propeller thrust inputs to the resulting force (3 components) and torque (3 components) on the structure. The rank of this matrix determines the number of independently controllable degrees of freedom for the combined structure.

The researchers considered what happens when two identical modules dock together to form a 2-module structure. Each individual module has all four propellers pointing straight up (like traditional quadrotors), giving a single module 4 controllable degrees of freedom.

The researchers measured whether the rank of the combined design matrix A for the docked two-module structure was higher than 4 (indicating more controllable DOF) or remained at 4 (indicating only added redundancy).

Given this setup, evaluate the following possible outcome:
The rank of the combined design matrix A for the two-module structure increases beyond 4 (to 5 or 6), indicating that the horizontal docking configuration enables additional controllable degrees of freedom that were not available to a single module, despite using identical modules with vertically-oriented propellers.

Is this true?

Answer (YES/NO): NO